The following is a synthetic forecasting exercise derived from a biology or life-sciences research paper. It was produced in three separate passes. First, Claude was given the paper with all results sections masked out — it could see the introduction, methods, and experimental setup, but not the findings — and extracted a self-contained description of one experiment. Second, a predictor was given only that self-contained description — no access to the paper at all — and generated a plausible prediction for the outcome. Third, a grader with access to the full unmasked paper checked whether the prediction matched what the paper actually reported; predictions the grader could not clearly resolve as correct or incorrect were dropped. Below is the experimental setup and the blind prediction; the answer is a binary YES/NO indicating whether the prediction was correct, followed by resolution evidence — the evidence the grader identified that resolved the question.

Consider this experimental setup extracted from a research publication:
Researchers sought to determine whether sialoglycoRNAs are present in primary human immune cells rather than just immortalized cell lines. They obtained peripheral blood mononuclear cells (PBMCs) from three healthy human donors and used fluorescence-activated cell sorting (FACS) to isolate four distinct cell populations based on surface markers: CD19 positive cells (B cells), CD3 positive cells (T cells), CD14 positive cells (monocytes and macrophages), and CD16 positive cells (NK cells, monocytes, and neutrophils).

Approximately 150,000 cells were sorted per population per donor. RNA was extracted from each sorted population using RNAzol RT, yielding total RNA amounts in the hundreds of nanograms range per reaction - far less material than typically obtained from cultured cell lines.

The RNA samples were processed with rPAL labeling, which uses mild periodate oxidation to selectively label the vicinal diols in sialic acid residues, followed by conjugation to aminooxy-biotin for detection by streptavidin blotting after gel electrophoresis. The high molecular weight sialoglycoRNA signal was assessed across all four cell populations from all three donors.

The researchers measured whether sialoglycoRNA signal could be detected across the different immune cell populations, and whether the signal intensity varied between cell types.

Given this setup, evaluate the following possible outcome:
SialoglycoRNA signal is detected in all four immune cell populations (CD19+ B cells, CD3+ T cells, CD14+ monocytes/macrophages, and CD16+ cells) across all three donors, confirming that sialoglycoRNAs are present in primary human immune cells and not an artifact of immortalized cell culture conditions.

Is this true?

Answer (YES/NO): YES